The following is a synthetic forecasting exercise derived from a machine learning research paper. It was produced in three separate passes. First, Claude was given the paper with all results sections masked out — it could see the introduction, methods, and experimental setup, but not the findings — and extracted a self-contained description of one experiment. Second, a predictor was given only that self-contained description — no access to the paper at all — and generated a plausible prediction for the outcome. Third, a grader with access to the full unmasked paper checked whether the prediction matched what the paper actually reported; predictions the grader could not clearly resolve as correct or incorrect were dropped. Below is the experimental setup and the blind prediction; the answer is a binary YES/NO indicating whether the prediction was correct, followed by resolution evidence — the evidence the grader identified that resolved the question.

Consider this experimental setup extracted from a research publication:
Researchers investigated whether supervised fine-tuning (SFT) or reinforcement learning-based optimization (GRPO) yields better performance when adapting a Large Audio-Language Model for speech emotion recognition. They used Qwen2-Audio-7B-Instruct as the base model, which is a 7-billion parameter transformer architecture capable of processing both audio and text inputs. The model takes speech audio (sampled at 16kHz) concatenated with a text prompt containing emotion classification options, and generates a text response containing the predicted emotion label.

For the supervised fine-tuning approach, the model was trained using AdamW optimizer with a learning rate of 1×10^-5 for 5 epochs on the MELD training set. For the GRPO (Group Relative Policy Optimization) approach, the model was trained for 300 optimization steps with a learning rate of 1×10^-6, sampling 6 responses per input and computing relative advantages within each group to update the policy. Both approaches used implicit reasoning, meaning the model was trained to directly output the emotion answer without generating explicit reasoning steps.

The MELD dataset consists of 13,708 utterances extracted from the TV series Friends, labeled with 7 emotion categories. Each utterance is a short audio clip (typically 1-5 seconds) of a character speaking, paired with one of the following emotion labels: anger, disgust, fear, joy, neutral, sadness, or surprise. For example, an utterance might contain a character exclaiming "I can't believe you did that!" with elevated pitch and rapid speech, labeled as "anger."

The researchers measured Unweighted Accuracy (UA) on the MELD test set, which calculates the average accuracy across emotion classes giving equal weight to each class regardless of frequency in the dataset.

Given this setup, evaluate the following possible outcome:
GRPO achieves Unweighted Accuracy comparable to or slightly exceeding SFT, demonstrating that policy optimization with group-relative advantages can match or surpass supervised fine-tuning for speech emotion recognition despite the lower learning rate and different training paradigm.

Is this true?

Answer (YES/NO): NO